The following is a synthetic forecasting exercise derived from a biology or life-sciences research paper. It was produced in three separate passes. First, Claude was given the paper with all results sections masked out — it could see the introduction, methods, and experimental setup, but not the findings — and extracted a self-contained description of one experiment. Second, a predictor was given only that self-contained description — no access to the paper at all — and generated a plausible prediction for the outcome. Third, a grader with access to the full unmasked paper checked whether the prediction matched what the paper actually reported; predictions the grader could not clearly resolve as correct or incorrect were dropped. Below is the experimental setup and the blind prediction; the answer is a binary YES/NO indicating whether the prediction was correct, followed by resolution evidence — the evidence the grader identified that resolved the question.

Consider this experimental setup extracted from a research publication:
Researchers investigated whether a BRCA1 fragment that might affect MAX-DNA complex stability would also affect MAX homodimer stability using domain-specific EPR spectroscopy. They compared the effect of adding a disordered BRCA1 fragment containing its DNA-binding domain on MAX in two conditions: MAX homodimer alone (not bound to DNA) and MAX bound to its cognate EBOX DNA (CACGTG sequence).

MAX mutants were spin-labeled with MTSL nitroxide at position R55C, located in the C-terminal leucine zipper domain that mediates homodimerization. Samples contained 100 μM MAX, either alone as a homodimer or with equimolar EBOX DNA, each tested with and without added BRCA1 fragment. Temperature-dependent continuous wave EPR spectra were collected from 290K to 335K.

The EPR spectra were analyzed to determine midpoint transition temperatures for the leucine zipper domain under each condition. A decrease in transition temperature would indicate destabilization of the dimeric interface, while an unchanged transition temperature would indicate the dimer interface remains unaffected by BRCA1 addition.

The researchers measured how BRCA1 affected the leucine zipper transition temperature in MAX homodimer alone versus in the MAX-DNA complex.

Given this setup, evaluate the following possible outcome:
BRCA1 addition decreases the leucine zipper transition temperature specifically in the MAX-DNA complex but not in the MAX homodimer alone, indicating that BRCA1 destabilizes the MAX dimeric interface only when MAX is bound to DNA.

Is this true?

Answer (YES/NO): NO